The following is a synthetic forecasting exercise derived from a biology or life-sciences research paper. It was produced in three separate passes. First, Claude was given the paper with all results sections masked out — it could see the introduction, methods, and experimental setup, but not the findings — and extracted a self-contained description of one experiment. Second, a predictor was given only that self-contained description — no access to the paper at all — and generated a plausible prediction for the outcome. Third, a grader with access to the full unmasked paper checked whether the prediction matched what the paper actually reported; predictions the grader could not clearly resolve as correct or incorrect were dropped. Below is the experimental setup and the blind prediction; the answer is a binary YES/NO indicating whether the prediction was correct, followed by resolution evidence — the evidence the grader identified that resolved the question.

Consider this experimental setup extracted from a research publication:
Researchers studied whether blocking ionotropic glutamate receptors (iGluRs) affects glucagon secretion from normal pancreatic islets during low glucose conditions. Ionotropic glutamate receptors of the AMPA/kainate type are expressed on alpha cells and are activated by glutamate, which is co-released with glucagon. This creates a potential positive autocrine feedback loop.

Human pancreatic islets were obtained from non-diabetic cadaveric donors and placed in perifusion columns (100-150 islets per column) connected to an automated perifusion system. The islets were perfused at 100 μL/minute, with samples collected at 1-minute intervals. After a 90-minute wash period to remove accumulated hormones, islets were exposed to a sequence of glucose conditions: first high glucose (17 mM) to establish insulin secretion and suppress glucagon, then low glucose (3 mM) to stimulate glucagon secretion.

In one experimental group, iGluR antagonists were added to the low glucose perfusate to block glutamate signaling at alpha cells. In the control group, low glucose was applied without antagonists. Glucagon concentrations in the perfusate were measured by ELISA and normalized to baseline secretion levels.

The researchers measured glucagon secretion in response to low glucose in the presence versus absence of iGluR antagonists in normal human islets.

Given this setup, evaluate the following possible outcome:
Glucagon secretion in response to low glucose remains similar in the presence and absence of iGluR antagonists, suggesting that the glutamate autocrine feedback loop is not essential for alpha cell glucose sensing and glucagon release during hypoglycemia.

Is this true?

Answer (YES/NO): NO